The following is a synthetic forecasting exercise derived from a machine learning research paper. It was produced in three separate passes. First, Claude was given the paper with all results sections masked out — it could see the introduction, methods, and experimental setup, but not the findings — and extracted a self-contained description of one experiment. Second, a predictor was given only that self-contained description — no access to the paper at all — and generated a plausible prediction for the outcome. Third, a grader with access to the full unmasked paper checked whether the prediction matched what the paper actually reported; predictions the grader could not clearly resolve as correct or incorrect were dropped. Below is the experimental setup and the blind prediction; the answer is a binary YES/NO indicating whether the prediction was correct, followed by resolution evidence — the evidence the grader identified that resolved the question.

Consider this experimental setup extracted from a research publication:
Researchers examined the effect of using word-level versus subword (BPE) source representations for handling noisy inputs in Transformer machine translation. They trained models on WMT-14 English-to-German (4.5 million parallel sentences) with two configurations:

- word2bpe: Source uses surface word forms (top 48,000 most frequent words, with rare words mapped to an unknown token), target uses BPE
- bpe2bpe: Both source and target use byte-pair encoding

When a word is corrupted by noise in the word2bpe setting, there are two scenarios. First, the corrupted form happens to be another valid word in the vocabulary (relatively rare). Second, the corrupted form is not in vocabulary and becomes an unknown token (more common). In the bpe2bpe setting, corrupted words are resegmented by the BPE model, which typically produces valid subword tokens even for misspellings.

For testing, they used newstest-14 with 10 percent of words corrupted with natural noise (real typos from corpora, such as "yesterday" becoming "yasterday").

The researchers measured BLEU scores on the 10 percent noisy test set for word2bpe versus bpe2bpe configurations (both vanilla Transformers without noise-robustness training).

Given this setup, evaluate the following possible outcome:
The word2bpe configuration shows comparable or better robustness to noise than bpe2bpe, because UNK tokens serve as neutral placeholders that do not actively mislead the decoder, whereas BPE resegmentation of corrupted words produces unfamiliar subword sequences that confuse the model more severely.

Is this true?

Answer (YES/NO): NO